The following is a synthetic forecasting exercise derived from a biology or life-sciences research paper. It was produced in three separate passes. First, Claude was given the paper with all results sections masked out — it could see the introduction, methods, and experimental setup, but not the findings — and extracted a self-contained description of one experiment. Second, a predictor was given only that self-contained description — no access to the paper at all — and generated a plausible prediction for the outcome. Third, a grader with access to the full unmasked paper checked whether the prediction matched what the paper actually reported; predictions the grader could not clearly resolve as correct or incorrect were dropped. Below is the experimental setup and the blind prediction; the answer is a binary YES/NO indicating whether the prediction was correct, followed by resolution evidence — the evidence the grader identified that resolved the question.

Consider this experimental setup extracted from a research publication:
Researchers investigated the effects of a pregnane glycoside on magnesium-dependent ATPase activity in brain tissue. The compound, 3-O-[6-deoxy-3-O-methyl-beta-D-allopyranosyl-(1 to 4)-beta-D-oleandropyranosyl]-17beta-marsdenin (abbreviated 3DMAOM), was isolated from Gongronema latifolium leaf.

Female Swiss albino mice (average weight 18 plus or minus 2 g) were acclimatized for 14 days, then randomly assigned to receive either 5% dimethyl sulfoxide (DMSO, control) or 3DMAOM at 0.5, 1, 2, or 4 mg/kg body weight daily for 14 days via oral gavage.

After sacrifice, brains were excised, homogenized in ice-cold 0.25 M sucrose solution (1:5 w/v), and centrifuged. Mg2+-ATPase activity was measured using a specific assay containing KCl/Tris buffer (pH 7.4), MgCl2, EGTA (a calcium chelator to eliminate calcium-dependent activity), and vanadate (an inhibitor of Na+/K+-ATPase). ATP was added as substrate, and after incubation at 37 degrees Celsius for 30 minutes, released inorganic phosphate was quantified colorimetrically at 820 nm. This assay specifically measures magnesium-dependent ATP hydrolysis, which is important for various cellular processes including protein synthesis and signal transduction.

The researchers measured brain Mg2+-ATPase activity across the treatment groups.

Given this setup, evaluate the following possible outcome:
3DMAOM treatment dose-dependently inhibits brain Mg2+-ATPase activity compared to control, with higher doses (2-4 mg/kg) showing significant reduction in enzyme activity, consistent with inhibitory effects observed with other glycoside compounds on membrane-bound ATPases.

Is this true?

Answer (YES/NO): NO